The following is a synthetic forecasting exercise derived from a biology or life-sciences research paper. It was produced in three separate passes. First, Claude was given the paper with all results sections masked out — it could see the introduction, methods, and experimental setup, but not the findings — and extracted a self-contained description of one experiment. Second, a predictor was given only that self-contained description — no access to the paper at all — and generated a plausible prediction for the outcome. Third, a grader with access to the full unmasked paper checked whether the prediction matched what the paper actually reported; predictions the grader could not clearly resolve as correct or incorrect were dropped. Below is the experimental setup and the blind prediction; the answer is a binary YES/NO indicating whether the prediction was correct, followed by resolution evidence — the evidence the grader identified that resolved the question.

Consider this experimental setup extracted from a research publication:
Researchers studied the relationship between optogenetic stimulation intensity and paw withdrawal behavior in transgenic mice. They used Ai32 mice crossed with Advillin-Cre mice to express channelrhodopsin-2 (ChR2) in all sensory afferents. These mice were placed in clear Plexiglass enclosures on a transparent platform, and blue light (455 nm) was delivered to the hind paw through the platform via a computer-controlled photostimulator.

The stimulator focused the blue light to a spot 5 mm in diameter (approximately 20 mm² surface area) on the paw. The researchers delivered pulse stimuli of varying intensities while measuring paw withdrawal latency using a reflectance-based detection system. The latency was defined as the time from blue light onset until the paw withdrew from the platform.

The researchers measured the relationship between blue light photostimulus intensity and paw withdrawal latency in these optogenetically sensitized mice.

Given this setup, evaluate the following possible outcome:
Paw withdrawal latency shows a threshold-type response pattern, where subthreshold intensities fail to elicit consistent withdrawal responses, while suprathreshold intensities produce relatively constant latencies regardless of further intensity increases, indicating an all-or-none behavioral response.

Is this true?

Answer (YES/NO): NO